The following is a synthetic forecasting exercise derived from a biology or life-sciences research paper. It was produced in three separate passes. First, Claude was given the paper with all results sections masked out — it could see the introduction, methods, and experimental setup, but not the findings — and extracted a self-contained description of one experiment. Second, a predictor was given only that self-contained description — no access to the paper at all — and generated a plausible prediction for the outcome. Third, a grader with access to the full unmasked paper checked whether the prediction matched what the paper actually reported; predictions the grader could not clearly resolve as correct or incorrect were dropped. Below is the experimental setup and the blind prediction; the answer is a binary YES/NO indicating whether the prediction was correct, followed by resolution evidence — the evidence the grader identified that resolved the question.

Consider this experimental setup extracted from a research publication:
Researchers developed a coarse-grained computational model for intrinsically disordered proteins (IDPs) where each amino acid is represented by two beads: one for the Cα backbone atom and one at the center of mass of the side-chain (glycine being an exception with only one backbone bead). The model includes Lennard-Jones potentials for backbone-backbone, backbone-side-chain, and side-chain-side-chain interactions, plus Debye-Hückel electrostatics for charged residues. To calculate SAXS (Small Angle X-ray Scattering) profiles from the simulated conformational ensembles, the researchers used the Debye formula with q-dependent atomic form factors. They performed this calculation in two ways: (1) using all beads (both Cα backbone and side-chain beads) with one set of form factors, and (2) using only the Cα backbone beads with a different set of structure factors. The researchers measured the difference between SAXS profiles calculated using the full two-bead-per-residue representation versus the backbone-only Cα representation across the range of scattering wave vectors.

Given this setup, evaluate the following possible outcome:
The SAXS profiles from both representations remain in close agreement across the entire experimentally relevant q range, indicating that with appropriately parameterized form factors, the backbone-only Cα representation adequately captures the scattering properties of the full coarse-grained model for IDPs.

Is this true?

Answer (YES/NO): YES